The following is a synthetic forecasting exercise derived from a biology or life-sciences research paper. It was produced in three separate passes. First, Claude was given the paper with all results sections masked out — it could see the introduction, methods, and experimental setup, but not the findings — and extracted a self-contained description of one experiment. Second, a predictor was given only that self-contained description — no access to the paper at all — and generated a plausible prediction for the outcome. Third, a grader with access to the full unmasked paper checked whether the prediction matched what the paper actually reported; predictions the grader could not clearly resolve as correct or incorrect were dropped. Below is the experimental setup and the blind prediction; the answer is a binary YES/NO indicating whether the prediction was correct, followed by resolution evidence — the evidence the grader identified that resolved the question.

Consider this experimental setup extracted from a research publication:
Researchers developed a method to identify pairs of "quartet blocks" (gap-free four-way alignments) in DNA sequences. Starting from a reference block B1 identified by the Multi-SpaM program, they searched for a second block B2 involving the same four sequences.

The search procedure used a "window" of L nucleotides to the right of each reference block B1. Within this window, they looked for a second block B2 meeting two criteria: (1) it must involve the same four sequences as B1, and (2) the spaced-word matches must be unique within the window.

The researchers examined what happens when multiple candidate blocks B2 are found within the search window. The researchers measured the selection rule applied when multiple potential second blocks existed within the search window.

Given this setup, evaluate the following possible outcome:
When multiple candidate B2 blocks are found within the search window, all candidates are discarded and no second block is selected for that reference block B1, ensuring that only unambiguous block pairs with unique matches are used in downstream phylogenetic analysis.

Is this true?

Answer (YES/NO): NO